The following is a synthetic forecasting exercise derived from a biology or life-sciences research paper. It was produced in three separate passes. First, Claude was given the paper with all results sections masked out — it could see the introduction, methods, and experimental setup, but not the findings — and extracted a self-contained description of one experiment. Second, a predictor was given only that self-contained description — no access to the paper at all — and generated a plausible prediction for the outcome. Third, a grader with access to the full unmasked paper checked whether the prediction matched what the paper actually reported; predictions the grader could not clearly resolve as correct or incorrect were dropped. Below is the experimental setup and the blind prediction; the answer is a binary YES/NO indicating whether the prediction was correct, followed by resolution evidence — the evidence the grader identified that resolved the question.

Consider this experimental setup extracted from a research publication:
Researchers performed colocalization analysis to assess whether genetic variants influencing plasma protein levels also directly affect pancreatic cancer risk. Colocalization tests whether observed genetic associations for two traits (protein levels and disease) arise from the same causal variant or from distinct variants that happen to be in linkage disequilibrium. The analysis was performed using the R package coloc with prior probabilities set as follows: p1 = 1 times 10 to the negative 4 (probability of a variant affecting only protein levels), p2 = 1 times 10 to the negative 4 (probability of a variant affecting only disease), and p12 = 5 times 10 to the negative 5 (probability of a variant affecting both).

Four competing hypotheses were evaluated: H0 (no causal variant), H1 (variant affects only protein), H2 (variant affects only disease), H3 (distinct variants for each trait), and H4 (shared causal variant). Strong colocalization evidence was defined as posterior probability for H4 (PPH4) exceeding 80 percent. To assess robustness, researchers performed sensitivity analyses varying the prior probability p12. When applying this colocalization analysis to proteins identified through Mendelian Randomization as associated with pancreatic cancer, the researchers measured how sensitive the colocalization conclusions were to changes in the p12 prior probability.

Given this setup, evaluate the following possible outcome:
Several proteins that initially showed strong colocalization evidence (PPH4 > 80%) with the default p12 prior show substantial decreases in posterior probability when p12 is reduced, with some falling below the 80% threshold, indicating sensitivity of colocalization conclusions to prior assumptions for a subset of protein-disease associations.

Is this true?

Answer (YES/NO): NO